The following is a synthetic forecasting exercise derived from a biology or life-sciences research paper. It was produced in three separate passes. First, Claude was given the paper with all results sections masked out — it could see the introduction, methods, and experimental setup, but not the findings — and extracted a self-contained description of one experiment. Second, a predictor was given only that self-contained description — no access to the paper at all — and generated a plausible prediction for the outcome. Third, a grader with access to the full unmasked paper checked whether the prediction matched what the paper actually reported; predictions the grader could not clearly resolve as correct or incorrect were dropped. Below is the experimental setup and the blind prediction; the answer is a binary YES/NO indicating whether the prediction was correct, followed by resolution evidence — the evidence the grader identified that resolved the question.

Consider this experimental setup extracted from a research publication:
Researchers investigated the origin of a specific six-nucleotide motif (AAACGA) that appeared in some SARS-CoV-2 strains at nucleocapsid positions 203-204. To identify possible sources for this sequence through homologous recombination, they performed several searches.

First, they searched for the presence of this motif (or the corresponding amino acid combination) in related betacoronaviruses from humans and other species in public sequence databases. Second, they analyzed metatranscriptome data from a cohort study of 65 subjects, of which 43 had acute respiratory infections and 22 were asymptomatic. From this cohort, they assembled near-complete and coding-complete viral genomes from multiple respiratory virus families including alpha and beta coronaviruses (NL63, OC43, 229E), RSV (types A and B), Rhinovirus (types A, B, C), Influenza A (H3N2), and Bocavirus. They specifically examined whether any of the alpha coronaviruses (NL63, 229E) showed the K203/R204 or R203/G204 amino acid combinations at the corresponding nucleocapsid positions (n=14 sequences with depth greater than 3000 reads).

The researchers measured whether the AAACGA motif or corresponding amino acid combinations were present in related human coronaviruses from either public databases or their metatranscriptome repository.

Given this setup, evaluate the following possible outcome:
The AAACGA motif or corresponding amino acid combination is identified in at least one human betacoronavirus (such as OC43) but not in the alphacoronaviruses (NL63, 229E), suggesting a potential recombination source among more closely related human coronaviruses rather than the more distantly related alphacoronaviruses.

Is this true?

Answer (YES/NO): NO